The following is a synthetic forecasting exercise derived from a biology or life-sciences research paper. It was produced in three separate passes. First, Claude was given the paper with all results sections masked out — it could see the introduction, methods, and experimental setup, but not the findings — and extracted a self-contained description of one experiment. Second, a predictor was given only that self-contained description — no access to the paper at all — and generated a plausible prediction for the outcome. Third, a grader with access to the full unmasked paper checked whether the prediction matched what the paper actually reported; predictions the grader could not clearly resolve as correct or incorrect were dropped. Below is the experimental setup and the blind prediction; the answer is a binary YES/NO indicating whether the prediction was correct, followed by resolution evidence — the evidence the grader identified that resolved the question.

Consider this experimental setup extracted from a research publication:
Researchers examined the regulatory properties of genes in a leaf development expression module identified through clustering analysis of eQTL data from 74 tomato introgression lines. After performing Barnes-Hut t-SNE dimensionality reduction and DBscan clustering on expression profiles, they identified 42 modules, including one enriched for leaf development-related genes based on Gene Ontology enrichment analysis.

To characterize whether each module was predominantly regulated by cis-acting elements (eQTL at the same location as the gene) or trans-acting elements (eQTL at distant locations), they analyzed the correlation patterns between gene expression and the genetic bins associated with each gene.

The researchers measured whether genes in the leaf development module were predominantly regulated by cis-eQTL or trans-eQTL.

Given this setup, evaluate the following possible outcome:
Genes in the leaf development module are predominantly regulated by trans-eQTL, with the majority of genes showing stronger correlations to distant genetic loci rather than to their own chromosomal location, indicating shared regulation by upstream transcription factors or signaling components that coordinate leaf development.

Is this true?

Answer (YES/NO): YES